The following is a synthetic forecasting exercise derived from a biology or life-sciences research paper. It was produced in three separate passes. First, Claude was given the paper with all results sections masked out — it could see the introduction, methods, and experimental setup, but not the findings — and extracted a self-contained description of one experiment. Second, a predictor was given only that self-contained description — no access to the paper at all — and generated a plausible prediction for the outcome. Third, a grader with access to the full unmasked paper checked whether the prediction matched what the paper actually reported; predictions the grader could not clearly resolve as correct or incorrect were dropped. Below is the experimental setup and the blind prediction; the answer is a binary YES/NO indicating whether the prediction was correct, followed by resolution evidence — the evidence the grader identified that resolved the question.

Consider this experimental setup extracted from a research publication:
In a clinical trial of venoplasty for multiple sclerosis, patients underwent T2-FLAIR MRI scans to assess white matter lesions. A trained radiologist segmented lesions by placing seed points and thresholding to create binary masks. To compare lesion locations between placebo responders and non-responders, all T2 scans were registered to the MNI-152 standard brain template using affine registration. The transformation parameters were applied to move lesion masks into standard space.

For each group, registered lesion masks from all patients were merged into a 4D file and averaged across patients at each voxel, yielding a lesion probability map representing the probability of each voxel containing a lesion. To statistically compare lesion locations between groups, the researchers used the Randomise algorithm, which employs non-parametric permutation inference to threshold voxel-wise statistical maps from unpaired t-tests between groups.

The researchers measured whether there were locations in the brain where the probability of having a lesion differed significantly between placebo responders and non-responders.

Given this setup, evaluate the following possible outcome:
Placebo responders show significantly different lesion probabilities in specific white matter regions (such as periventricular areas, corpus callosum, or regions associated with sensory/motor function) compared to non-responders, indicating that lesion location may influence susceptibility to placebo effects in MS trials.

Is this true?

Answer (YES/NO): NO